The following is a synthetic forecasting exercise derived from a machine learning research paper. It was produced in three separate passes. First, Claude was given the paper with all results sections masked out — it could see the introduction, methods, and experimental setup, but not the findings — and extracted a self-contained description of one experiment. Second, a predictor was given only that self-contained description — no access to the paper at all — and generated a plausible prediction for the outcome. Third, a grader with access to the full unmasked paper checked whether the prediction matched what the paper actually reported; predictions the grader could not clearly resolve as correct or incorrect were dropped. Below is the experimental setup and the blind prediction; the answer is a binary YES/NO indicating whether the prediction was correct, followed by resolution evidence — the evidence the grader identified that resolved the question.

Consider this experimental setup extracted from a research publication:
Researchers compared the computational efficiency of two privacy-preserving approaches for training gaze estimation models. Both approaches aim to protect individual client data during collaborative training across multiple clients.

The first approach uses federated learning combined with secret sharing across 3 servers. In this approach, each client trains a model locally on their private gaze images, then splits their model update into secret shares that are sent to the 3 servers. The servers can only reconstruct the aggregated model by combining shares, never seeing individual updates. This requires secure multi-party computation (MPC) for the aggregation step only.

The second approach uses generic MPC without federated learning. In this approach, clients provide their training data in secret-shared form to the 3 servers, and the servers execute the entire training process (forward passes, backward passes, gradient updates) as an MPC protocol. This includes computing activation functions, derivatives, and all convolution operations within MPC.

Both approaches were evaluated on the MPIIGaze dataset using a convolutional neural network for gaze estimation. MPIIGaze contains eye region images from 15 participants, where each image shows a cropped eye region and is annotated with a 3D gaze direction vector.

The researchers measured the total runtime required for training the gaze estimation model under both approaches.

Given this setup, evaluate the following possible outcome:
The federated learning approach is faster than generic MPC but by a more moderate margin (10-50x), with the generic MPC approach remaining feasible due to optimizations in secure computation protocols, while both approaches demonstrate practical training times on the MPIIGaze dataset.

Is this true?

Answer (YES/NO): NO